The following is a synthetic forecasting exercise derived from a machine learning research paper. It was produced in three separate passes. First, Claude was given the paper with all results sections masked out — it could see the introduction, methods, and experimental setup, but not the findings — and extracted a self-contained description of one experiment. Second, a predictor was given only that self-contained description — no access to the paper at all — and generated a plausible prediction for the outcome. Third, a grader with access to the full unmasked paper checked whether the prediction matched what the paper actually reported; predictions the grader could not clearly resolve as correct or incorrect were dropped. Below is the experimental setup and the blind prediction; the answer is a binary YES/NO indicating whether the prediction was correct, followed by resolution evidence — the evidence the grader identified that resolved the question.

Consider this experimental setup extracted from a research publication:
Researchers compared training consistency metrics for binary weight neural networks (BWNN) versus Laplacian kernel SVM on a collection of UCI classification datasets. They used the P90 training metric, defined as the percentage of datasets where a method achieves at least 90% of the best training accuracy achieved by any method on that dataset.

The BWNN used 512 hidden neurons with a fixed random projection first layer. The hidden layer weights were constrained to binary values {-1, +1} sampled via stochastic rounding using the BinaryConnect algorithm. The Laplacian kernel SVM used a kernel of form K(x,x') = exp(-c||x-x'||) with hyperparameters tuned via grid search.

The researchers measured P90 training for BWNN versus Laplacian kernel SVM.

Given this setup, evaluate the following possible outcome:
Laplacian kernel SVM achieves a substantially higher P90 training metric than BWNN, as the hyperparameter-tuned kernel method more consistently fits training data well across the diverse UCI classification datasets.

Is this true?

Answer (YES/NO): NO